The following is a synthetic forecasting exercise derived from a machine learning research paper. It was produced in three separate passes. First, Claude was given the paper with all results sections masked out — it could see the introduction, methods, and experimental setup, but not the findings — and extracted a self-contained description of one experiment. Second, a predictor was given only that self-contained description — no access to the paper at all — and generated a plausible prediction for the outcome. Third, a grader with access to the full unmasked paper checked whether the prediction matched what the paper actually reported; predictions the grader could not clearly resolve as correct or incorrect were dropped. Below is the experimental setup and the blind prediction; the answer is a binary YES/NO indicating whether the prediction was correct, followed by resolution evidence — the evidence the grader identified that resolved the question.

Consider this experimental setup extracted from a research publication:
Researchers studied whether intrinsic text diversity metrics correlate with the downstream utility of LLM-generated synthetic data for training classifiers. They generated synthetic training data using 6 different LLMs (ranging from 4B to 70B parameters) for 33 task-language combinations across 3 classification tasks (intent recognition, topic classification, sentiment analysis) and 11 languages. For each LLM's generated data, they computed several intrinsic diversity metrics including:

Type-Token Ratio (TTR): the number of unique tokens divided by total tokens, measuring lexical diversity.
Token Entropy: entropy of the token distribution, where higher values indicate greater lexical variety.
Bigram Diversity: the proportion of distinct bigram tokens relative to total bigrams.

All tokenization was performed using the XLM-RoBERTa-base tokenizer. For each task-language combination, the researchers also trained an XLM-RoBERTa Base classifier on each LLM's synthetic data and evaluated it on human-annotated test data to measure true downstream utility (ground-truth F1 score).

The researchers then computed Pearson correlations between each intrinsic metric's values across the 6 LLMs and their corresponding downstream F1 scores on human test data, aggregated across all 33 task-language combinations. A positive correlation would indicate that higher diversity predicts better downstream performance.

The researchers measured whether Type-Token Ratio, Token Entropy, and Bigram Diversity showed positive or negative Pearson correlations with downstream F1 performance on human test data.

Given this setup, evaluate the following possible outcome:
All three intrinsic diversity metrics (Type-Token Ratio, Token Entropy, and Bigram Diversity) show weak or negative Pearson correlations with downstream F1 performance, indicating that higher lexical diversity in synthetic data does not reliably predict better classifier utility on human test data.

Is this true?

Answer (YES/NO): NO